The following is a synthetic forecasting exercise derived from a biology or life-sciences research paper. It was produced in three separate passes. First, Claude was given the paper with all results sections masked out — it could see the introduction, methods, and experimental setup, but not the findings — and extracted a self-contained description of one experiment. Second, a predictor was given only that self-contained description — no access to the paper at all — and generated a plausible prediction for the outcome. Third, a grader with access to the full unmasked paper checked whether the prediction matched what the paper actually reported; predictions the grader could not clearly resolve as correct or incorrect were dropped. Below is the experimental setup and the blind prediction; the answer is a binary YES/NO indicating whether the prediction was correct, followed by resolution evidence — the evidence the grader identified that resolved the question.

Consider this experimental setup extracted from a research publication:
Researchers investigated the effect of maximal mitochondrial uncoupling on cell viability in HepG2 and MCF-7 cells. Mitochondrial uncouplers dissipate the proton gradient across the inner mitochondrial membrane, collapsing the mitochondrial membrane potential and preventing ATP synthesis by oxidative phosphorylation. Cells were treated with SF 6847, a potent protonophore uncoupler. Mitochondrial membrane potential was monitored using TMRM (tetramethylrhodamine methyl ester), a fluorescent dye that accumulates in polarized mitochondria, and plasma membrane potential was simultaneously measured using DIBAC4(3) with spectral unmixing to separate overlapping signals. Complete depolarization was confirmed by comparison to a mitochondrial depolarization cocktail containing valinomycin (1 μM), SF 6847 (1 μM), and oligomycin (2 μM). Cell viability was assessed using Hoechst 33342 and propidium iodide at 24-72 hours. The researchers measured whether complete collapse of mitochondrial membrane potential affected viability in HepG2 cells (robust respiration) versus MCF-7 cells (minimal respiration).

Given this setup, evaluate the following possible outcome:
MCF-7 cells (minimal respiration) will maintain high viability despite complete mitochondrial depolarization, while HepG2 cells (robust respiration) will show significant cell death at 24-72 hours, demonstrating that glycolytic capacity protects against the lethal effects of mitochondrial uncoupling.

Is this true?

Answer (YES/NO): NO